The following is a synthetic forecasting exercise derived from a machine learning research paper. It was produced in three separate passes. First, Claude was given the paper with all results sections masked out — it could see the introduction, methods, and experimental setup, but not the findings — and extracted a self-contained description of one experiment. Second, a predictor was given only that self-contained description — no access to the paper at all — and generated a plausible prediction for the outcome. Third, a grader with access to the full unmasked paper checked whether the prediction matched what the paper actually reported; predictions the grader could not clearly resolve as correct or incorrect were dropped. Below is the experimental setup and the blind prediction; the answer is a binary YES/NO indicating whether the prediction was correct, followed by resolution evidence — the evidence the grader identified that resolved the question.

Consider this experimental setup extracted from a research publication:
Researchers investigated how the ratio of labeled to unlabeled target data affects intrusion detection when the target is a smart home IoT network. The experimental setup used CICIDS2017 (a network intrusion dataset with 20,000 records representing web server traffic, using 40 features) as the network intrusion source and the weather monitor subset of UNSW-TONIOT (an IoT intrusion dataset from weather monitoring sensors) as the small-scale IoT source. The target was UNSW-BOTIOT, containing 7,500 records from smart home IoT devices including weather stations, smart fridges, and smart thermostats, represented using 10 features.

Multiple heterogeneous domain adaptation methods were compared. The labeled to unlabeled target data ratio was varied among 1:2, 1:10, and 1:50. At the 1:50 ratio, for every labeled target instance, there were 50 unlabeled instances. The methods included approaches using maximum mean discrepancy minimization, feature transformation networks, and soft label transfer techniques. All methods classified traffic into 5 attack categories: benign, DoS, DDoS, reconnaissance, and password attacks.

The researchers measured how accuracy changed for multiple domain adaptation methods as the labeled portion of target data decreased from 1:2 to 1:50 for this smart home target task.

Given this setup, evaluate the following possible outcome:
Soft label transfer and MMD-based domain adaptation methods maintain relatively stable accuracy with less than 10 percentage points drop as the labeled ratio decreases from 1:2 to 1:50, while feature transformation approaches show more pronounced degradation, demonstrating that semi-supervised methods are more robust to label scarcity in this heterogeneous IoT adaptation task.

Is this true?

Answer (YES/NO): NO